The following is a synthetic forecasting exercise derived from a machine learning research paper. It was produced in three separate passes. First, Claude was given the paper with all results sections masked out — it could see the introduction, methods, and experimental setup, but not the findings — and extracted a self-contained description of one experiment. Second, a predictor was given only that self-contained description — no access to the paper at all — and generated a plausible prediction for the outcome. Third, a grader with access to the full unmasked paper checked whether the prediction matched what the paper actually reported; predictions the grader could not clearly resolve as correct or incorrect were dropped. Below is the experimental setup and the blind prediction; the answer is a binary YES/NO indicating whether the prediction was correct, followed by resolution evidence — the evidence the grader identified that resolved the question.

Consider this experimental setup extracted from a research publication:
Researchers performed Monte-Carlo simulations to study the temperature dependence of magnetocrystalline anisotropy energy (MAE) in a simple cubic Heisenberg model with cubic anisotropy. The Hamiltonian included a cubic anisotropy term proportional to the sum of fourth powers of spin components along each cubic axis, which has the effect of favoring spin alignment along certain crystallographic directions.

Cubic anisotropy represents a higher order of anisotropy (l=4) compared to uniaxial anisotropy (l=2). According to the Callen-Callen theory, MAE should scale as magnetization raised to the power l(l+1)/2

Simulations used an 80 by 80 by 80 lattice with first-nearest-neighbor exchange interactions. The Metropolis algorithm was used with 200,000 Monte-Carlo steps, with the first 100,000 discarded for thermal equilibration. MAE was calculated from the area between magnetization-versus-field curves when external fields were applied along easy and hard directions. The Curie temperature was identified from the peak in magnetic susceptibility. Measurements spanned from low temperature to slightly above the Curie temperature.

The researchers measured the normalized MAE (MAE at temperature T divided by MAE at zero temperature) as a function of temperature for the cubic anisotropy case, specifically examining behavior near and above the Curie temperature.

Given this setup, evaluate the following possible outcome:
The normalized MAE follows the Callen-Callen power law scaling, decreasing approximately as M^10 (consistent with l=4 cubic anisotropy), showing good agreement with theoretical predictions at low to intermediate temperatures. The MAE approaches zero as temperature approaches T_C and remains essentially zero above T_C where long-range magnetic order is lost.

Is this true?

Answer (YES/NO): YES